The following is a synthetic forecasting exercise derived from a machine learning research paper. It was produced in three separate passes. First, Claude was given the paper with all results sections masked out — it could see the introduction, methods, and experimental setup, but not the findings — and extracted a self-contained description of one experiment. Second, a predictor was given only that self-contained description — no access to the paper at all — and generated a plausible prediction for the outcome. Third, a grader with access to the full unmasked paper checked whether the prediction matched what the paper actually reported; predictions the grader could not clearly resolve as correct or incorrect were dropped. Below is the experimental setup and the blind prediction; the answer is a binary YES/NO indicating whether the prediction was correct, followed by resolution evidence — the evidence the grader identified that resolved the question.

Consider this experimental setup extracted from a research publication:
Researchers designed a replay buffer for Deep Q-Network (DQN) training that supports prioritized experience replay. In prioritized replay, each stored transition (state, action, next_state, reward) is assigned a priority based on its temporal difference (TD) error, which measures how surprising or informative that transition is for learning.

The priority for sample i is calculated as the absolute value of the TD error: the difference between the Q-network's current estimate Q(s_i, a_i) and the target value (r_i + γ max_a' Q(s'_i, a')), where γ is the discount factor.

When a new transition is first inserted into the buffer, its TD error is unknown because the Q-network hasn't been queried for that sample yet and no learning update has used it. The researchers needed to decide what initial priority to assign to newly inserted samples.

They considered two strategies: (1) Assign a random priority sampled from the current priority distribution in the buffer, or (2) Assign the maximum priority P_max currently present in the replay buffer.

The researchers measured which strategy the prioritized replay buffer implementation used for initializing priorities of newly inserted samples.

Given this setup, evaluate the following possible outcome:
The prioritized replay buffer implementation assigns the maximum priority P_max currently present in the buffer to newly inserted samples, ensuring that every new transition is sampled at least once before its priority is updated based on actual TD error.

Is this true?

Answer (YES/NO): YES